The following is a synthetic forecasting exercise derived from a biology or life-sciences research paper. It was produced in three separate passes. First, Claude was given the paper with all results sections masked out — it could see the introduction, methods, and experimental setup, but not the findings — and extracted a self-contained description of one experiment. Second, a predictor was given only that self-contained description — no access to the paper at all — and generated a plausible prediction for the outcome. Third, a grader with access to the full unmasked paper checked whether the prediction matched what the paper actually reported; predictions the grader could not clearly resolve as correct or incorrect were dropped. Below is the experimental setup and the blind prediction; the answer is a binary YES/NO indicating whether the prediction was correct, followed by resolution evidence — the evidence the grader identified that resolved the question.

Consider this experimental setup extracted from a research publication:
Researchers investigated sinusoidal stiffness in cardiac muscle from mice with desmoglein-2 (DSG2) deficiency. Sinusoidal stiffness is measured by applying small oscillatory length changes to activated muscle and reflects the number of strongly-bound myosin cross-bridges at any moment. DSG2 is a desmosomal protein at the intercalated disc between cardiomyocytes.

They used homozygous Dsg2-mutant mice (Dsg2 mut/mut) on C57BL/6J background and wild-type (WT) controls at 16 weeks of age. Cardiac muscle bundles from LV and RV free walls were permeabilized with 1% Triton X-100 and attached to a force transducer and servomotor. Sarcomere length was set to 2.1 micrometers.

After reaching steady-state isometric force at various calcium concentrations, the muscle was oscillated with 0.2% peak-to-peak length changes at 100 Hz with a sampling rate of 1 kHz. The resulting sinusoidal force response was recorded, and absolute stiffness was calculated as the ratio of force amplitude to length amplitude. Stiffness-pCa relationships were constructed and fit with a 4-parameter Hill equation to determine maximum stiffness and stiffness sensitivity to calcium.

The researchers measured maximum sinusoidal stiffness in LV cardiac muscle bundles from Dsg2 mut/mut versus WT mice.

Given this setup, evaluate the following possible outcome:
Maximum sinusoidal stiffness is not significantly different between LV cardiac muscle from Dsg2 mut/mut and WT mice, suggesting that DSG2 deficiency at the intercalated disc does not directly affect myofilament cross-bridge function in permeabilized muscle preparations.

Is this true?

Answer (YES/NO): NO